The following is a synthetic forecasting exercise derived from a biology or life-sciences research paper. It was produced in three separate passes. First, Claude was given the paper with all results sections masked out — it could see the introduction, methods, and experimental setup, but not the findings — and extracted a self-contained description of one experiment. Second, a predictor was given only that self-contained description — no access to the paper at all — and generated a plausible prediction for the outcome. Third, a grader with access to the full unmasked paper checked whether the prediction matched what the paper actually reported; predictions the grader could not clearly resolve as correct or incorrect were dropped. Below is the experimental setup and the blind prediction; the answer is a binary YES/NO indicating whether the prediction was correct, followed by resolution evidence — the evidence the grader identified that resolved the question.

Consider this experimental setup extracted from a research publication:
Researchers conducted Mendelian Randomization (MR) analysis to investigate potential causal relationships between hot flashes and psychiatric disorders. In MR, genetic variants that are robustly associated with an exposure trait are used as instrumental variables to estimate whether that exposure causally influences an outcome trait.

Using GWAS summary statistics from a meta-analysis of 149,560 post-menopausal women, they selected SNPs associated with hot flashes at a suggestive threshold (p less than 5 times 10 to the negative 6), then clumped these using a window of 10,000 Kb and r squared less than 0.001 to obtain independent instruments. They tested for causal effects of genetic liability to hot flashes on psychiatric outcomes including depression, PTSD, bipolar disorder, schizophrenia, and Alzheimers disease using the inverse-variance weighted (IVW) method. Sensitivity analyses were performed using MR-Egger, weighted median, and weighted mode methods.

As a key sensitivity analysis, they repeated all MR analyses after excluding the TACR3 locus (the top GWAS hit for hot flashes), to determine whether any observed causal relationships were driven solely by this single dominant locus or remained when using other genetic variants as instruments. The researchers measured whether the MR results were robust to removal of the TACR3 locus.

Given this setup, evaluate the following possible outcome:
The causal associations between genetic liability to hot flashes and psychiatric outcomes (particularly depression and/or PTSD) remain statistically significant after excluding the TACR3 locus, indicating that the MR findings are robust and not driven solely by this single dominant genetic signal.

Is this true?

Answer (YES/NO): NO